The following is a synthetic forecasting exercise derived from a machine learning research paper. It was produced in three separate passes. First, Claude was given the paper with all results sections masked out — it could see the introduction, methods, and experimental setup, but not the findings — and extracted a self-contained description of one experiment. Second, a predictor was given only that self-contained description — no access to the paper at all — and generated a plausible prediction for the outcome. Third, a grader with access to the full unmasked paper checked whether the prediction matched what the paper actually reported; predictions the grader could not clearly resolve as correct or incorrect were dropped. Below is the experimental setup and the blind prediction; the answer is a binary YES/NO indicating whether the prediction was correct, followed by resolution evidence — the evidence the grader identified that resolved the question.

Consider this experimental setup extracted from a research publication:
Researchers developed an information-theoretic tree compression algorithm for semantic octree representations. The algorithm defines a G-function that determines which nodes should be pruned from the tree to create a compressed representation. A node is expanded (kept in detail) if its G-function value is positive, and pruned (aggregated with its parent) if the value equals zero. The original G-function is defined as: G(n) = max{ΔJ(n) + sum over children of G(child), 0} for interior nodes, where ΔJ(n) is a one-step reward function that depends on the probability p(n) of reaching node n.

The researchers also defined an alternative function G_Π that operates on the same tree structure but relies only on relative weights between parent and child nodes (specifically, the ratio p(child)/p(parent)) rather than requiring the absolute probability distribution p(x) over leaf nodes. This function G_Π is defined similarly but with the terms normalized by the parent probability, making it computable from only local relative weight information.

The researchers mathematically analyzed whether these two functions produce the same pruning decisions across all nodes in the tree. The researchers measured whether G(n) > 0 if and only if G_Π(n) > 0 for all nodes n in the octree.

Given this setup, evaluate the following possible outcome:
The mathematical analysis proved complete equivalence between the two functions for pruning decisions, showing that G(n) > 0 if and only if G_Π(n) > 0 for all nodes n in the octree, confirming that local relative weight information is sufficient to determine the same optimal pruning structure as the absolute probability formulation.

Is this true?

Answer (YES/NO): YES